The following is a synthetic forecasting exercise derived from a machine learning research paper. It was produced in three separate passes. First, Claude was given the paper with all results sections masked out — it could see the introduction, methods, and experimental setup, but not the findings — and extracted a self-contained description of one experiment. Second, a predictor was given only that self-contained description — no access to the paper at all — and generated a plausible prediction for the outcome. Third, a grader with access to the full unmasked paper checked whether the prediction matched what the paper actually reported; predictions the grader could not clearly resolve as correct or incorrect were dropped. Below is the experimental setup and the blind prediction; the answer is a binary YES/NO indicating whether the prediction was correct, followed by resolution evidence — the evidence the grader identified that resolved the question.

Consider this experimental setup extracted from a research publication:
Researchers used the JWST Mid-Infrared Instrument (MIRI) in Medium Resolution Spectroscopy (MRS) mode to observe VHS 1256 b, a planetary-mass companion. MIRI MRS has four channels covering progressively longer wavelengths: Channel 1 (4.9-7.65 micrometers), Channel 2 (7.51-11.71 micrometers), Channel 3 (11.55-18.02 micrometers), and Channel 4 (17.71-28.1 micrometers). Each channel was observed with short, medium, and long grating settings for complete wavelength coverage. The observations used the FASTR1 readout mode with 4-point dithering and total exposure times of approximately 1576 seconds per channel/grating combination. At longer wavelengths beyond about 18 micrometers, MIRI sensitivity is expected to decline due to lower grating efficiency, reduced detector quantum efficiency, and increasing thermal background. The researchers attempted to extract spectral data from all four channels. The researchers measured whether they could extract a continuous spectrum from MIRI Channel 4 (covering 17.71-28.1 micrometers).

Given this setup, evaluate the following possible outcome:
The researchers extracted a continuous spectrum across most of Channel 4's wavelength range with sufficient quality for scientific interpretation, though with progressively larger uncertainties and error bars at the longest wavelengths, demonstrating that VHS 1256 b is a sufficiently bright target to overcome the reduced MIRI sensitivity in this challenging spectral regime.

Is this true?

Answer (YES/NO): NO